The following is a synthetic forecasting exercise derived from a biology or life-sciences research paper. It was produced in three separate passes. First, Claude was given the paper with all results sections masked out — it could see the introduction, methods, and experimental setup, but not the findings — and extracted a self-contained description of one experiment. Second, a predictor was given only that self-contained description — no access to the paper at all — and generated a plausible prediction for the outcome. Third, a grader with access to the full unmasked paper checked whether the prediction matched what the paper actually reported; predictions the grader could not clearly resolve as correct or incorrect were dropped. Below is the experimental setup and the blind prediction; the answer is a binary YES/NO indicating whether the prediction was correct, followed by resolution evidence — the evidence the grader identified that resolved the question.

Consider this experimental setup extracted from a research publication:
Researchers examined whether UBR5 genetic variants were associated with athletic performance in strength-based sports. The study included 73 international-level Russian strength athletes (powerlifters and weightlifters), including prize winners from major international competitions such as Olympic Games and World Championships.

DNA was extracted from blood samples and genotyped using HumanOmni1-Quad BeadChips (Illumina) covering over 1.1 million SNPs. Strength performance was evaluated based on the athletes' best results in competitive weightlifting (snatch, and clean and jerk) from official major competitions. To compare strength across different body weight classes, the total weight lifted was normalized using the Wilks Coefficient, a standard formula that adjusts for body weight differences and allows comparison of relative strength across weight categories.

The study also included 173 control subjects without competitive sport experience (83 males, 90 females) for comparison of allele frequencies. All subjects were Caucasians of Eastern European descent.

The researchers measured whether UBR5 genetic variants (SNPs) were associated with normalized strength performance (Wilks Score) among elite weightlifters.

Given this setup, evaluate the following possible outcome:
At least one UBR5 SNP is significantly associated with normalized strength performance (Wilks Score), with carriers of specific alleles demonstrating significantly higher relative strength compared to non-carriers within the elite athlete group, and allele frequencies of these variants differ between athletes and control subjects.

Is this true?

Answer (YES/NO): YES